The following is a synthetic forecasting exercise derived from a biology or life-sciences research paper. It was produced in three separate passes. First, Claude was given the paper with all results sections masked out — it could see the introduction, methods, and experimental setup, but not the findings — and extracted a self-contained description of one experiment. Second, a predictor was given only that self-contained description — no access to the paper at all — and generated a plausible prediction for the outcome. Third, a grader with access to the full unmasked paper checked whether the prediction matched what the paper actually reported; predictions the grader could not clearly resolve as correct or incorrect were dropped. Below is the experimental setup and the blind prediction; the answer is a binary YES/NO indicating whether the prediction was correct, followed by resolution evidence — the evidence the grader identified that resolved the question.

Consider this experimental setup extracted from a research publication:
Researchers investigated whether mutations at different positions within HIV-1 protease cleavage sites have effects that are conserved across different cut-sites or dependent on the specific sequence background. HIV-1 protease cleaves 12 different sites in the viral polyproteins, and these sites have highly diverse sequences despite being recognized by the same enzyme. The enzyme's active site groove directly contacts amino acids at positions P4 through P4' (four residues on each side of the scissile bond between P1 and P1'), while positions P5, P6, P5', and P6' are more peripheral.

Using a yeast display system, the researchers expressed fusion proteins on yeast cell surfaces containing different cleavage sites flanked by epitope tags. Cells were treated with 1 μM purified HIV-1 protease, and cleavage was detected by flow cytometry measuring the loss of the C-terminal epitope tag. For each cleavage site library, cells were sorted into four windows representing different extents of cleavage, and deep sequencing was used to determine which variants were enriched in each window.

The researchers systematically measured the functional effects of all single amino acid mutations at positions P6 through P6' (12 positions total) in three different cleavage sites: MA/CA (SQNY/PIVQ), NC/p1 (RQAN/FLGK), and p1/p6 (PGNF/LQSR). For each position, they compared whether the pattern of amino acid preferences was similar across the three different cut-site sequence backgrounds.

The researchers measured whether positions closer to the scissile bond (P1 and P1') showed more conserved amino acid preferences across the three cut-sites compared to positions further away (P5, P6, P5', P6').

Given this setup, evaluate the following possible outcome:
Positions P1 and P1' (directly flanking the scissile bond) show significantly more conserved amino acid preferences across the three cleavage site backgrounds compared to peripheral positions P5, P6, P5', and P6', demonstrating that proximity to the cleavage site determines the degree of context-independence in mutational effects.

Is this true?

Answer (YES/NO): YES